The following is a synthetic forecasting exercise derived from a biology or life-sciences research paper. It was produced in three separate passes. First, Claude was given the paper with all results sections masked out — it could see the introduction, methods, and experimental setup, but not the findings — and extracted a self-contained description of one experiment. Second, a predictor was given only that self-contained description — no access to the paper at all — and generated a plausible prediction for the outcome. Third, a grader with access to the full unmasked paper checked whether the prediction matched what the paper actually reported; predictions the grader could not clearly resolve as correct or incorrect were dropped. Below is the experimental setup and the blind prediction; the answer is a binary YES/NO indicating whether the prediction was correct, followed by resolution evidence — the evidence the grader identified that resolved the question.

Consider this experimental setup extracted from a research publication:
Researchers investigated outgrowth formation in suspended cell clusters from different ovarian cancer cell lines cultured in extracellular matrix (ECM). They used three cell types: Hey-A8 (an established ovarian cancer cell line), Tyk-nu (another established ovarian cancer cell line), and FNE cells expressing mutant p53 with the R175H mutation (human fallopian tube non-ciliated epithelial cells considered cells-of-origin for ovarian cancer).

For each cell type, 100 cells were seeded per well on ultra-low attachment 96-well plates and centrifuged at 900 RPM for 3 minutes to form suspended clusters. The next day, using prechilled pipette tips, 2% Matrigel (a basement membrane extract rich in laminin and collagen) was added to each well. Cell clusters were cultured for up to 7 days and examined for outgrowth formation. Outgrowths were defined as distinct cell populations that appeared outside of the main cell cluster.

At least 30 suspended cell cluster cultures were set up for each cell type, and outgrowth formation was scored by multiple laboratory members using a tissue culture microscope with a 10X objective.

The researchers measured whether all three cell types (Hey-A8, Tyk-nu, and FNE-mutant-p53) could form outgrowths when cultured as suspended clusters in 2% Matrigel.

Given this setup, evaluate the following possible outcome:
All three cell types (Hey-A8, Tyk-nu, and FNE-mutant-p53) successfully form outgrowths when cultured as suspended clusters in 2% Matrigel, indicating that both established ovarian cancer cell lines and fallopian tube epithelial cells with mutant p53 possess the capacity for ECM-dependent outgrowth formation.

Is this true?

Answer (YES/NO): YES